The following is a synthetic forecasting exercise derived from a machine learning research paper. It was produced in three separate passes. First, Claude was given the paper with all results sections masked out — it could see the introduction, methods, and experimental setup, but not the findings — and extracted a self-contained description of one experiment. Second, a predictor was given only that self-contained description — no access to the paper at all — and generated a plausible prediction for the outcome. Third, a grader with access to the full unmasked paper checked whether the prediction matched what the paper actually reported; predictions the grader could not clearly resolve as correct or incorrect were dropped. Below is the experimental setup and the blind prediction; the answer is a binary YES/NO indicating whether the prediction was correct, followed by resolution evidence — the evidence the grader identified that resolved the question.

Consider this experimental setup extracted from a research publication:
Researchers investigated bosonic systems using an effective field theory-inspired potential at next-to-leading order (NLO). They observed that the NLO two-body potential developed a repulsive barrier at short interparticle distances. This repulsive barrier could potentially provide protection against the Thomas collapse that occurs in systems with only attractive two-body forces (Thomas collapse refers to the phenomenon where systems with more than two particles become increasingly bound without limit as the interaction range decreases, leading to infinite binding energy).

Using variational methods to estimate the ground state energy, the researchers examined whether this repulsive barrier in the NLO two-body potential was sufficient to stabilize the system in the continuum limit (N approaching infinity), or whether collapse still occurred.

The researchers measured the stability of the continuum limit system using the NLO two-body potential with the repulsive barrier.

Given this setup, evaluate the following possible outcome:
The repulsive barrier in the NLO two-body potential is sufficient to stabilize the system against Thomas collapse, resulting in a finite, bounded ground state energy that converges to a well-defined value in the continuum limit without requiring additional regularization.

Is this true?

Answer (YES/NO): NO